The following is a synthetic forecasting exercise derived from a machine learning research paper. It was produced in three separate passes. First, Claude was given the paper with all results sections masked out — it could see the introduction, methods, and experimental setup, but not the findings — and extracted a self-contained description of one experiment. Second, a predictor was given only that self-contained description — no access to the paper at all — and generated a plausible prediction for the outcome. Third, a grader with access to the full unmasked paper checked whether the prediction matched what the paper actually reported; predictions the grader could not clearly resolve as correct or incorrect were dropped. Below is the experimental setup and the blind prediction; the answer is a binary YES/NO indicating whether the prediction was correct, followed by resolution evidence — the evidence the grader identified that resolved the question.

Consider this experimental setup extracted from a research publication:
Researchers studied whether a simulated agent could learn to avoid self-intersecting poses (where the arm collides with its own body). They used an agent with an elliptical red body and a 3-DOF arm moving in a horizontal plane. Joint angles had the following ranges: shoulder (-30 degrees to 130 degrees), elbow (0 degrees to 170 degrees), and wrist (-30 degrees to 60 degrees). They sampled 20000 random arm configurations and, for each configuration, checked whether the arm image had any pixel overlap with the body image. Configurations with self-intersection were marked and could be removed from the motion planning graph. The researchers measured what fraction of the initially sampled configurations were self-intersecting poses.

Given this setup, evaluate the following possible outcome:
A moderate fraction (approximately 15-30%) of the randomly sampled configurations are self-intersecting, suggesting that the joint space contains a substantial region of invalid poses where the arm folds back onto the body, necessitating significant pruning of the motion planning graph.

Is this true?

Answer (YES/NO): YES